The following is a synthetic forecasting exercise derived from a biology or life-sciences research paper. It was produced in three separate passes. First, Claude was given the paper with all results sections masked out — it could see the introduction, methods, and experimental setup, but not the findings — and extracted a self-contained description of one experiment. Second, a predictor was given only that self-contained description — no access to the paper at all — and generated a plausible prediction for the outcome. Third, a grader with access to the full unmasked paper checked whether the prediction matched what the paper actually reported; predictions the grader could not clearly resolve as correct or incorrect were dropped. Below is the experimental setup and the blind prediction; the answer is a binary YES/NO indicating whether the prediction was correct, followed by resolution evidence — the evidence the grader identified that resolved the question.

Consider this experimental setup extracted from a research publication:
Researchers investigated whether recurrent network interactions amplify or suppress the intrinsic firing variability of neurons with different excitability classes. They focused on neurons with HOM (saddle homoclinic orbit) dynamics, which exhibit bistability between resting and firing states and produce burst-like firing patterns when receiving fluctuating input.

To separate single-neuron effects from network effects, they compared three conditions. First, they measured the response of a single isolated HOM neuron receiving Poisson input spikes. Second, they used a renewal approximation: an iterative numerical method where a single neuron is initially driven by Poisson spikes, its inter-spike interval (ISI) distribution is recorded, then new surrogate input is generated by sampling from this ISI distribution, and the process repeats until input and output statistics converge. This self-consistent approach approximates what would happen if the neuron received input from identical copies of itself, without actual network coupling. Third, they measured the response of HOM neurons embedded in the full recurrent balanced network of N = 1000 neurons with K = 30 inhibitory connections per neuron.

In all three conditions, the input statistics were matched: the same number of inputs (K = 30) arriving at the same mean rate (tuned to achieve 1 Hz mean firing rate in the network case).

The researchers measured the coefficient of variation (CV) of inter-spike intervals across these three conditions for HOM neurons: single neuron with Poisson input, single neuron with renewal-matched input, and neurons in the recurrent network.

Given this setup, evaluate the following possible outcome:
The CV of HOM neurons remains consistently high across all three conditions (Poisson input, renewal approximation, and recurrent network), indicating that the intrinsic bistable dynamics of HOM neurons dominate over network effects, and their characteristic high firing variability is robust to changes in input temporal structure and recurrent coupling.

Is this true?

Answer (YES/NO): NO